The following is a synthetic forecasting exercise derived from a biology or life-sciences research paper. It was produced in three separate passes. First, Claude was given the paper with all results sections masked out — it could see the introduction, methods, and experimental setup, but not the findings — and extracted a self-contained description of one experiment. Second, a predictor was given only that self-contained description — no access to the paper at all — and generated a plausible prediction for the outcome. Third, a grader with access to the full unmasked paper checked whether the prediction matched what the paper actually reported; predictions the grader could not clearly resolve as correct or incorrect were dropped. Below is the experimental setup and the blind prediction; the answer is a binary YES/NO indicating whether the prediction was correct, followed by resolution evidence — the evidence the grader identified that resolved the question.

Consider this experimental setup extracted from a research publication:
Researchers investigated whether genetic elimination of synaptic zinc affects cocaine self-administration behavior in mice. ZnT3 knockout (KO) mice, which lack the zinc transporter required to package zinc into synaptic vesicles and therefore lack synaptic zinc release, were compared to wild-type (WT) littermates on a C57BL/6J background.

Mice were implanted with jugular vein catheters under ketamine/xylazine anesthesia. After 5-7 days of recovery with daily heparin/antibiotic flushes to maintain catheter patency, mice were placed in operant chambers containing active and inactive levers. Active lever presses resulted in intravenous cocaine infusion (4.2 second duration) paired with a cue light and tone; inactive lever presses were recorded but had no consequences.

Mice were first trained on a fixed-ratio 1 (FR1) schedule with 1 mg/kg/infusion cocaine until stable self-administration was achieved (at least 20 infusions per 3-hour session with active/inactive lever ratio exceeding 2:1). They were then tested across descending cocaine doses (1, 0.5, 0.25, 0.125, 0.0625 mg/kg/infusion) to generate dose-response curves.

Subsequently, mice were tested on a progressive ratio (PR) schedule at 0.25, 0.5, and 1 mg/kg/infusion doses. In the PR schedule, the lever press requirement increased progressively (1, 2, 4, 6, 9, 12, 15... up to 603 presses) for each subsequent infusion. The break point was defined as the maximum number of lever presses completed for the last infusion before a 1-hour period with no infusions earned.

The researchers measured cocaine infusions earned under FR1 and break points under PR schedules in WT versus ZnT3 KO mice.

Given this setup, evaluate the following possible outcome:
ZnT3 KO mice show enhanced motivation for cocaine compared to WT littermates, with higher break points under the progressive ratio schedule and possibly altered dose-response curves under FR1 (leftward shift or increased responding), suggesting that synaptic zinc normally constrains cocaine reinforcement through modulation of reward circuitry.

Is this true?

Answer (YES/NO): NO